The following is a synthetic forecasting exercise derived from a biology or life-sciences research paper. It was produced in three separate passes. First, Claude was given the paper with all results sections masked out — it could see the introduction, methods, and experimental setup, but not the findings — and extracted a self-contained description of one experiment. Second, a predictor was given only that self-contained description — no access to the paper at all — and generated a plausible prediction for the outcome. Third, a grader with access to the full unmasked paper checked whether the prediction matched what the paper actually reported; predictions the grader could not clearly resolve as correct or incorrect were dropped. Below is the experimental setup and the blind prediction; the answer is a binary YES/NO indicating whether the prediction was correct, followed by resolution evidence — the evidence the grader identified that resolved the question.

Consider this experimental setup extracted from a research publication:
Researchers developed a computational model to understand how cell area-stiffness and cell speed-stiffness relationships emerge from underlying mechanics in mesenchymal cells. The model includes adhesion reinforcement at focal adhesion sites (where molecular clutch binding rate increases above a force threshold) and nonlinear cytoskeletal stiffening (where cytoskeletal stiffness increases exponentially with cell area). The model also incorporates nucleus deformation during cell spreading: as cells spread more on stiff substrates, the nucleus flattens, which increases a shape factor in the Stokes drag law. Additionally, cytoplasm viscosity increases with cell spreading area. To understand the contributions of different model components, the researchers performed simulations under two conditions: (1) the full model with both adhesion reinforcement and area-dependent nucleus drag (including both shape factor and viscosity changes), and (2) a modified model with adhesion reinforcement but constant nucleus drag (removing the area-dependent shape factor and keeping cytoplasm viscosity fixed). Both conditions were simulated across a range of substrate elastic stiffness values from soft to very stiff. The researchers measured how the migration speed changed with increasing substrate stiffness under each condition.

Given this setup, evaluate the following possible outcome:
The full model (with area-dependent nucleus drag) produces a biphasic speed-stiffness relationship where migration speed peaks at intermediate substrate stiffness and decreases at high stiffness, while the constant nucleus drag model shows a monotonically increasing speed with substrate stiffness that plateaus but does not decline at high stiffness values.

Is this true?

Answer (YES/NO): YES